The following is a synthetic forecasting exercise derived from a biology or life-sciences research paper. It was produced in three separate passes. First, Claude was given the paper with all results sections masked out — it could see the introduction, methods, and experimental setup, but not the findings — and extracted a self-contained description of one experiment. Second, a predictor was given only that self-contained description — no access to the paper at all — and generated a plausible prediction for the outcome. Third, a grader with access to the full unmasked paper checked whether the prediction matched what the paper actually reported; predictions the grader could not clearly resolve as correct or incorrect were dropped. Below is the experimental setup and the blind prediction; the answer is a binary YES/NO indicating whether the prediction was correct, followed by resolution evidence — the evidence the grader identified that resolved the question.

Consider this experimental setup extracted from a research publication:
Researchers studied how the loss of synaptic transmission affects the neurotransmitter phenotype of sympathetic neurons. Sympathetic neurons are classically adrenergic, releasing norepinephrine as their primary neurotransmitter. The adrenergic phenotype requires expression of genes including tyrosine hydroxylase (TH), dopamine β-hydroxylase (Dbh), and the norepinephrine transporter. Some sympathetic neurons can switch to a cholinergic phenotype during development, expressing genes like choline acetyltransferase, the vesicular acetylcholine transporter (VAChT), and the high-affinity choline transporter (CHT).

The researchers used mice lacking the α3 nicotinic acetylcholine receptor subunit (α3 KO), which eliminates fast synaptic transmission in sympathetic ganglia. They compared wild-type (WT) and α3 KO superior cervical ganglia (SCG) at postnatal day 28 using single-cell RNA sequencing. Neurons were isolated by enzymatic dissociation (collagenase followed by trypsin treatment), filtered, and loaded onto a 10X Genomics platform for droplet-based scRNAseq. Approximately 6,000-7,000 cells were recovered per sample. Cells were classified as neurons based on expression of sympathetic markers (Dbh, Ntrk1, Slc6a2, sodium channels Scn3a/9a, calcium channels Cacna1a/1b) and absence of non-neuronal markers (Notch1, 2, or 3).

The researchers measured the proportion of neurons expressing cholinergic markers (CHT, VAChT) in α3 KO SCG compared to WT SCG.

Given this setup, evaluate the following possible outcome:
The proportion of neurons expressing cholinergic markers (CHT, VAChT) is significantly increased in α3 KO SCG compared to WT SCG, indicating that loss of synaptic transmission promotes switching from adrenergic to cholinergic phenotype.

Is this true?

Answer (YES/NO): YES